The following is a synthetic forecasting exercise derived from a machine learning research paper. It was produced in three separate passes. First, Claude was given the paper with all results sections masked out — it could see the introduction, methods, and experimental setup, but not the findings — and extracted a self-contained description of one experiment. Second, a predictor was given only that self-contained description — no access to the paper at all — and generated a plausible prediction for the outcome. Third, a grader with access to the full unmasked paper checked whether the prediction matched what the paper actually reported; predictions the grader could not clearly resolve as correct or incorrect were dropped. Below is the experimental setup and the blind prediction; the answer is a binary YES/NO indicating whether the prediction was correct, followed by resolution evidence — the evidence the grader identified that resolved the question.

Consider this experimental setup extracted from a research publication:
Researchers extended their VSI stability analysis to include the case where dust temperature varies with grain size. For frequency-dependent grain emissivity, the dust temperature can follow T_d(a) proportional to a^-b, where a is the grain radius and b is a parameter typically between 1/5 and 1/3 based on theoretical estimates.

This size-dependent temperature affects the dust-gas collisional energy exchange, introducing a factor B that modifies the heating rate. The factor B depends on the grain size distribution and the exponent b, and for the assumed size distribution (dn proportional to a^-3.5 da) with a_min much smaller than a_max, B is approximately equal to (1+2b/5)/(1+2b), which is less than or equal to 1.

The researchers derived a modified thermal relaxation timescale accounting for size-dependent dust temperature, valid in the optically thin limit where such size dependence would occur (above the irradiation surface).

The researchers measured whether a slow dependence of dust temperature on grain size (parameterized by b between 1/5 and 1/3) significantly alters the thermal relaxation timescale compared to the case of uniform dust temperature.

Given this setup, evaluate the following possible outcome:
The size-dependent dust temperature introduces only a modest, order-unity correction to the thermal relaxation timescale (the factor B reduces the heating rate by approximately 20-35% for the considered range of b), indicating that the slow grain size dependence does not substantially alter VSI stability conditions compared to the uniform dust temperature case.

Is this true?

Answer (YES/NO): YES